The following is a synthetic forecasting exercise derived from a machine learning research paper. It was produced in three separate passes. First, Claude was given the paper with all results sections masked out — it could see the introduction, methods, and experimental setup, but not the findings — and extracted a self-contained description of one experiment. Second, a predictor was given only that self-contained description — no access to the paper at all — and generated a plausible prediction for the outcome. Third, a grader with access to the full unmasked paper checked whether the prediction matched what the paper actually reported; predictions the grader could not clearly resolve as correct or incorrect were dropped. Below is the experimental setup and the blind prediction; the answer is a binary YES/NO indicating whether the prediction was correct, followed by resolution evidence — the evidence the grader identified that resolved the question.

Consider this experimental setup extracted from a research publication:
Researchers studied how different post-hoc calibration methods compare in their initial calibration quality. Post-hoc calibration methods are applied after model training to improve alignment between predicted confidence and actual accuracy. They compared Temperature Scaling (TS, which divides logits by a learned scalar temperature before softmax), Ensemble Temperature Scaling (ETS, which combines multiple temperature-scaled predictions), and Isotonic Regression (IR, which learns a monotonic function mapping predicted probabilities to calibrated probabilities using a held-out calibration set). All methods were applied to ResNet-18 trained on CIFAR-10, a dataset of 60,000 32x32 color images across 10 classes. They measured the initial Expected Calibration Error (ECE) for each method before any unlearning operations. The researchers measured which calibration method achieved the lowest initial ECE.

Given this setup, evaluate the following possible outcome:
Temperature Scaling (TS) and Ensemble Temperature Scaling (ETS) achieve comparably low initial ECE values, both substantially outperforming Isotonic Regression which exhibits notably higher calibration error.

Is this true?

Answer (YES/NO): NO